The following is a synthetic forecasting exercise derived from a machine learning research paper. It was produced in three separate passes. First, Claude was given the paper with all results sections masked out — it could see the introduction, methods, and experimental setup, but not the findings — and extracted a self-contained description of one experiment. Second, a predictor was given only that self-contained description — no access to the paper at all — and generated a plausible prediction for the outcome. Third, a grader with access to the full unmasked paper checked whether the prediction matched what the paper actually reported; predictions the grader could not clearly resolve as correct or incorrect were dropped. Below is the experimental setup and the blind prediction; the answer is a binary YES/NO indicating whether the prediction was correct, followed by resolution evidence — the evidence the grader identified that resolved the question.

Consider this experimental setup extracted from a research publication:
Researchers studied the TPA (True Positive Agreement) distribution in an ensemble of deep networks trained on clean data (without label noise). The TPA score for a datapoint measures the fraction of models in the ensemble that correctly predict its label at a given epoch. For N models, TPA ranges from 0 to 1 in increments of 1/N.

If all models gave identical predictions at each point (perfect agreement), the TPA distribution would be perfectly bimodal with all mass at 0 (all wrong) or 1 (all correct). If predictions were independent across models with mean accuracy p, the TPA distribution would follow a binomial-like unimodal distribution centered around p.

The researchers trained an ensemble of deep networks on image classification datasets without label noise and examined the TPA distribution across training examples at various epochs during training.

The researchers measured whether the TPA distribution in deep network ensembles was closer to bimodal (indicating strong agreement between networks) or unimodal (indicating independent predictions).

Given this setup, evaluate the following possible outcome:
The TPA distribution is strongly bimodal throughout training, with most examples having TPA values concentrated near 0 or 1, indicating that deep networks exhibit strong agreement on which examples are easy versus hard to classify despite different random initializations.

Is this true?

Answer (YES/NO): YES